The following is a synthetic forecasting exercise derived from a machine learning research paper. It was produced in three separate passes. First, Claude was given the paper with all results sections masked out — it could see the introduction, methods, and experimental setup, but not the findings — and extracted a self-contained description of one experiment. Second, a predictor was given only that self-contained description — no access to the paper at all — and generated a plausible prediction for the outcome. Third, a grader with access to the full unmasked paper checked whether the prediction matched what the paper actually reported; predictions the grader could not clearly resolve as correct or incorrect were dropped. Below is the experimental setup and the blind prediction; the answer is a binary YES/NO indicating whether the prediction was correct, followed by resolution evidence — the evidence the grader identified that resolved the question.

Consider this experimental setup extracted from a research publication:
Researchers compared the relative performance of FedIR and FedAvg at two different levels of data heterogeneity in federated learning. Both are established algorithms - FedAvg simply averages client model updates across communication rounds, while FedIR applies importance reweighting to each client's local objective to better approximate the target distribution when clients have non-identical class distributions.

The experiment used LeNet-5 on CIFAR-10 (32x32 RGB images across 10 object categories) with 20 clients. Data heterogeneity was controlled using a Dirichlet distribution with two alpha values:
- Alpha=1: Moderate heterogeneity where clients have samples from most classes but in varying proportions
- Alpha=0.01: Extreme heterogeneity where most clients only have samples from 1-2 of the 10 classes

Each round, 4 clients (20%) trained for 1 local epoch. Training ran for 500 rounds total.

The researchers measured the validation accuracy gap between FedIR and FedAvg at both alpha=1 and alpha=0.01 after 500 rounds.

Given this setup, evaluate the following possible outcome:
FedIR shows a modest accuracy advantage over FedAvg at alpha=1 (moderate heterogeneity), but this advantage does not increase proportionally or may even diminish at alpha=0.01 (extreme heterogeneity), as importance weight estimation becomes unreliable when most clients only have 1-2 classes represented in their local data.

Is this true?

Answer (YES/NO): NO